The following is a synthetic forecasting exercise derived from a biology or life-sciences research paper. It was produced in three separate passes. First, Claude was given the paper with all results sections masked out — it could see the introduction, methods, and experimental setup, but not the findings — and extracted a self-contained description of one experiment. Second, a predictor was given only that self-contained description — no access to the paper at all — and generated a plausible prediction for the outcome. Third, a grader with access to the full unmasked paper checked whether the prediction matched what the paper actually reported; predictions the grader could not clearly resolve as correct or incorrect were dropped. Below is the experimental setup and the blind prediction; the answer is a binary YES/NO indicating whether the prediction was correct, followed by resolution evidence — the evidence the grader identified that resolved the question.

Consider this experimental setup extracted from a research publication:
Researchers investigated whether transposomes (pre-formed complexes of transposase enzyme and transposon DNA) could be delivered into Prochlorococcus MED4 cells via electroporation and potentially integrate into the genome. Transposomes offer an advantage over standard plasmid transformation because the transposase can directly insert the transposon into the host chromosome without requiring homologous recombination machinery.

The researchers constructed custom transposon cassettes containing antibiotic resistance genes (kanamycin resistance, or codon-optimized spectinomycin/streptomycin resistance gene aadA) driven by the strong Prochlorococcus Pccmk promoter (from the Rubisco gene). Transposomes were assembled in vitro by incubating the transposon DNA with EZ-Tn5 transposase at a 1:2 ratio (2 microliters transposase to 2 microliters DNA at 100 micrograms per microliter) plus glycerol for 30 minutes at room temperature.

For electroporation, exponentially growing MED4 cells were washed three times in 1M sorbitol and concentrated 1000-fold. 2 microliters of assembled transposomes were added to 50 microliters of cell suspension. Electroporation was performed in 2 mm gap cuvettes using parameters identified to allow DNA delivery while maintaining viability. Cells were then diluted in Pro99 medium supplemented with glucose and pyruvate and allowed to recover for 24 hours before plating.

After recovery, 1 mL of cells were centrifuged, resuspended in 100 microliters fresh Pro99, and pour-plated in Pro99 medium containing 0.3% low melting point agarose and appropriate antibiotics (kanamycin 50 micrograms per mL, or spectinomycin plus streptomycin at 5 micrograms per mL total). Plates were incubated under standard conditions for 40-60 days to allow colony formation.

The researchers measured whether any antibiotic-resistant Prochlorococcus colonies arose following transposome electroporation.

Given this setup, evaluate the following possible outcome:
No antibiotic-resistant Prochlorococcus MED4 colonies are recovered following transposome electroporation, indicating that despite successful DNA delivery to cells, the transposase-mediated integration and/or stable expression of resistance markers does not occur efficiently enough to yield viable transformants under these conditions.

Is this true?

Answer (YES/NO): YES